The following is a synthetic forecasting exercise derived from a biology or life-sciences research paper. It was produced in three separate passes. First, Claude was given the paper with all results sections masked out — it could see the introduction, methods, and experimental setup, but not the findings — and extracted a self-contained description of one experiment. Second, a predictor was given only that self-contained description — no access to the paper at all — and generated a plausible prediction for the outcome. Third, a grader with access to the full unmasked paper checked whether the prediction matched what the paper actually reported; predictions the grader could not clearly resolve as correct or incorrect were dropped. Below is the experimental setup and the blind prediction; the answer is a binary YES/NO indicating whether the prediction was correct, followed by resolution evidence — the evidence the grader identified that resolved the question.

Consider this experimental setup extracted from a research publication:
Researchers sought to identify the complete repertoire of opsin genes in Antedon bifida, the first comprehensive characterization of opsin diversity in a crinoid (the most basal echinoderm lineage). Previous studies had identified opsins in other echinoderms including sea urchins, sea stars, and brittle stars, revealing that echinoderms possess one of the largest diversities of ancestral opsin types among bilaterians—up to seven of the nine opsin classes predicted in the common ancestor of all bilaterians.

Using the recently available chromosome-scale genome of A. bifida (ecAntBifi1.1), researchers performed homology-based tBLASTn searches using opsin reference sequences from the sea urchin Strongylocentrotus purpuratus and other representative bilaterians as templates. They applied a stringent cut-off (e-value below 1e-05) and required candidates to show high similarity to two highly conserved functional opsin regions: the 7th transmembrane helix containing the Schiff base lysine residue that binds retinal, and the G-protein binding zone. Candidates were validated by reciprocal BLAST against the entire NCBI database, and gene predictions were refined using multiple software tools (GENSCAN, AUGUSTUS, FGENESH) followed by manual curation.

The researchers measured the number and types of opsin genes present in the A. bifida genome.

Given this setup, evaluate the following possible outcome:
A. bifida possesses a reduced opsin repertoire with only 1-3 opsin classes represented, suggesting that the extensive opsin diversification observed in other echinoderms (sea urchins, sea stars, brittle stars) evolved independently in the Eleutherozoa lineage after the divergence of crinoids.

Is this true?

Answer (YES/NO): NO